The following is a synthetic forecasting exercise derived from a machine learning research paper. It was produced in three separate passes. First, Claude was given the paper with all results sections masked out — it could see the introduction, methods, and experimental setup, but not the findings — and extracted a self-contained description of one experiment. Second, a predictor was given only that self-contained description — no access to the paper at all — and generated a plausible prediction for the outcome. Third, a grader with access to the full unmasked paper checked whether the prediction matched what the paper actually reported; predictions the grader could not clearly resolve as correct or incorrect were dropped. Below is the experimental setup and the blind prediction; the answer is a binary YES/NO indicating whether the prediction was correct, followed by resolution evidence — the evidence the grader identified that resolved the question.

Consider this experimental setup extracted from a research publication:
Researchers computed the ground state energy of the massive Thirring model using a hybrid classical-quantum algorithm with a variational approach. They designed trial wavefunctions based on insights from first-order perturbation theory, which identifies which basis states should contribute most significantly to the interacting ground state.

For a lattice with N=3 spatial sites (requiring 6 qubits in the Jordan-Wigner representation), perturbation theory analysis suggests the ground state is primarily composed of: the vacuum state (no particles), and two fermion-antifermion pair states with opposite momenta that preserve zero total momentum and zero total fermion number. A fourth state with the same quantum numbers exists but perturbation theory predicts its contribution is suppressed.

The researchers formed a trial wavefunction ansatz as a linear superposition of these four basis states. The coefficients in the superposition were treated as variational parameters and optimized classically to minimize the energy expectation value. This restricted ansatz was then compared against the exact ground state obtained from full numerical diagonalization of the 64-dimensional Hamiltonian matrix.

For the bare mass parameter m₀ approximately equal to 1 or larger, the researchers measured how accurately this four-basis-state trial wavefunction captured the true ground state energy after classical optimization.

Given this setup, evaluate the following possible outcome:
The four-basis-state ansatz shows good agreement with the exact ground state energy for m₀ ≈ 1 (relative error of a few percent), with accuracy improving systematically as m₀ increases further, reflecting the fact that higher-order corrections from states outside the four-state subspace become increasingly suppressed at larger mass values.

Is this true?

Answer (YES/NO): NO